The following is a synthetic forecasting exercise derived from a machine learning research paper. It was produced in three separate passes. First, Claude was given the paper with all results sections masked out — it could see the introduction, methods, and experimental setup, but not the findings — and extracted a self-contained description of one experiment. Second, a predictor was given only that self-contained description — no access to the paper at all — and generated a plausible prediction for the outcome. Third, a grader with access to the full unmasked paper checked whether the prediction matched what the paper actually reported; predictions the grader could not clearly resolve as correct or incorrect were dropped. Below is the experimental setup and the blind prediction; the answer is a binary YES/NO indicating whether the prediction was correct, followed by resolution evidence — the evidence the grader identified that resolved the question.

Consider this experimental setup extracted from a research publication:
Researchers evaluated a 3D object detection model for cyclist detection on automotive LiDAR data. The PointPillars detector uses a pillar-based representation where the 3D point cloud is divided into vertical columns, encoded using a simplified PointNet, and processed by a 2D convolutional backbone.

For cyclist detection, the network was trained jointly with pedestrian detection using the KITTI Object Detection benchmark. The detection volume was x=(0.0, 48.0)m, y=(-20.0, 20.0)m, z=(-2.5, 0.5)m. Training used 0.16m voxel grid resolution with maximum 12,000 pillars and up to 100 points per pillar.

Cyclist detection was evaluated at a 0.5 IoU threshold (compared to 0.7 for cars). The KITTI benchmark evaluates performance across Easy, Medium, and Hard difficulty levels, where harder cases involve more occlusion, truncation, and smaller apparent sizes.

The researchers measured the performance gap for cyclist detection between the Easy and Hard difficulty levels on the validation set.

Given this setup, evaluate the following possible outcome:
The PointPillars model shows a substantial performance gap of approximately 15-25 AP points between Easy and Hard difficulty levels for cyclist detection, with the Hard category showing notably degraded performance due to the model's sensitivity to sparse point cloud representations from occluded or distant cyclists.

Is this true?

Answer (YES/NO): YES